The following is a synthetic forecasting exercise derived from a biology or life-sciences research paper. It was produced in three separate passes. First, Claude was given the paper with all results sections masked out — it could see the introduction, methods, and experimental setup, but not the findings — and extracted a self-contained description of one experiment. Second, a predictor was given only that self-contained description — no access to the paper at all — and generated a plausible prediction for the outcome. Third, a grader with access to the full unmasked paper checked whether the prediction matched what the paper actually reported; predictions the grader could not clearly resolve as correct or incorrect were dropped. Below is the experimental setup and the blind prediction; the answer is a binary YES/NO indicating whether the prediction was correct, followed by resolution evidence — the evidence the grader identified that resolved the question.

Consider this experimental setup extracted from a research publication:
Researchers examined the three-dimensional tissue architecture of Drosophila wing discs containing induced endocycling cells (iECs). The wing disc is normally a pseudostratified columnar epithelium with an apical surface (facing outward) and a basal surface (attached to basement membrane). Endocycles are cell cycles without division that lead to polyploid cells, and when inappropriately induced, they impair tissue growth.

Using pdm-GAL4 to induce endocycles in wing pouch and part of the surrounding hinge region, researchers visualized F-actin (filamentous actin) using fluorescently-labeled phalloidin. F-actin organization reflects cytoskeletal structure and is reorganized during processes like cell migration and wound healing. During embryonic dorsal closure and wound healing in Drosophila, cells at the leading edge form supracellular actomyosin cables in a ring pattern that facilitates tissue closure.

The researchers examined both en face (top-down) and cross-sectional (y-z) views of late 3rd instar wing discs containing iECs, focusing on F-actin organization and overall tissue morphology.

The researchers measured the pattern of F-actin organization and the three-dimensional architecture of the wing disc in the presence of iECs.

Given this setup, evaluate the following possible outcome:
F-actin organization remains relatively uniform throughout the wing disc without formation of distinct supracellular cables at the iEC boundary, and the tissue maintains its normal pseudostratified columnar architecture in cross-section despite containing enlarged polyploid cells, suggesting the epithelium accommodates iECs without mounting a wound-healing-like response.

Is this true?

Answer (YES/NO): NO